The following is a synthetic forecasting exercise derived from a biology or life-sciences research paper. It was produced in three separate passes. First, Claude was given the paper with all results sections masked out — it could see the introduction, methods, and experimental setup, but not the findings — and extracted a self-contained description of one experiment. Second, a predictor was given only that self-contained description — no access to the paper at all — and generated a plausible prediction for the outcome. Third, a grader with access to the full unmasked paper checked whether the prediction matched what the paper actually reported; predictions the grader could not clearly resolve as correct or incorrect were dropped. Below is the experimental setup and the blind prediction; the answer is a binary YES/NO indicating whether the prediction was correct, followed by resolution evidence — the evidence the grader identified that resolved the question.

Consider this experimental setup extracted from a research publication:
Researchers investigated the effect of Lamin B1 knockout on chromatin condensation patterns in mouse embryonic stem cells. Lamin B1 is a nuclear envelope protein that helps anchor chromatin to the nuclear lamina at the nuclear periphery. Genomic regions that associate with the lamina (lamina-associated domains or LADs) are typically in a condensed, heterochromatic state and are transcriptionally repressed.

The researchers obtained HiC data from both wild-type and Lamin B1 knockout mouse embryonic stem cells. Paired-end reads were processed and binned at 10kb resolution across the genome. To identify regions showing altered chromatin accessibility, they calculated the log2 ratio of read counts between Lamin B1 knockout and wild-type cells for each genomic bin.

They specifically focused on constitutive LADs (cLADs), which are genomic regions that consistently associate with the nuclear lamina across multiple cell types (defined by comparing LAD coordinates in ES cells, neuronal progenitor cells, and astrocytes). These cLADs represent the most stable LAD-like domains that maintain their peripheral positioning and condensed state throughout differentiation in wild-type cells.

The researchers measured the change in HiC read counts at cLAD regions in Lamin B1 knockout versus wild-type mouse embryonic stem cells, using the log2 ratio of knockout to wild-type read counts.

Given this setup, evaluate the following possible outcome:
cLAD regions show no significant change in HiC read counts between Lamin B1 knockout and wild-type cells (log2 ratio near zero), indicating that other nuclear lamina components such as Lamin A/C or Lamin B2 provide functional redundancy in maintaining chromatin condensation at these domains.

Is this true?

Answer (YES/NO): NO